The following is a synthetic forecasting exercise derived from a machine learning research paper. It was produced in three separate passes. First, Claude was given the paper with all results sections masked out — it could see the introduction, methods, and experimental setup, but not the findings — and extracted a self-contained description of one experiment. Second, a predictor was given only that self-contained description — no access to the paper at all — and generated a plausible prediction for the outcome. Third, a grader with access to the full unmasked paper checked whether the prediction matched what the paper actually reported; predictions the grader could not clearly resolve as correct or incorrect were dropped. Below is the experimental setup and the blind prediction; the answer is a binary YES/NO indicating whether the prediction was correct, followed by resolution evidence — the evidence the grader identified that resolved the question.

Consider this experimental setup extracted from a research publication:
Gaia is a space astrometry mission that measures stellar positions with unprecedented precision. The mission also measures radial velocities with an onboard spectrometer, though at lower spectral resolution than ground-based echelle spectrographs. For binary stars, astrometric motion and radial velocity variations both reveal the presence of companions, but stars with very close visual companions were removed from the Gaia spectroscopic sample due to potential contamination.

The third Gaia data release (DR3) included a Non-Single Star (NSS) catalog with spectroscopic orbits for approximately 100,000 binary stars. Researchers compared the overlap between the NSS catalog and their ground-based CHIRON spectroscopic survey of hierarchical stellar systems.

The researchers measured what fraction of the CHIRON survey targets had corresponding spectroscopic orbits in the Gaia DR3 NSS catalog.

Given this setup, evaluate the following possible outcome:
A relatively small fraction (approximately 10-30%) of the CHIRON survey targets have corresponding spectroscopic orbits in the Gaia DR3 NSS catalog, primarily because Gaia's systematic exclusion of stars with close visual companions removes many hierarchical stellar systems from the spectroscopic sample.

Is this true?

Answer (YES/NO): YES